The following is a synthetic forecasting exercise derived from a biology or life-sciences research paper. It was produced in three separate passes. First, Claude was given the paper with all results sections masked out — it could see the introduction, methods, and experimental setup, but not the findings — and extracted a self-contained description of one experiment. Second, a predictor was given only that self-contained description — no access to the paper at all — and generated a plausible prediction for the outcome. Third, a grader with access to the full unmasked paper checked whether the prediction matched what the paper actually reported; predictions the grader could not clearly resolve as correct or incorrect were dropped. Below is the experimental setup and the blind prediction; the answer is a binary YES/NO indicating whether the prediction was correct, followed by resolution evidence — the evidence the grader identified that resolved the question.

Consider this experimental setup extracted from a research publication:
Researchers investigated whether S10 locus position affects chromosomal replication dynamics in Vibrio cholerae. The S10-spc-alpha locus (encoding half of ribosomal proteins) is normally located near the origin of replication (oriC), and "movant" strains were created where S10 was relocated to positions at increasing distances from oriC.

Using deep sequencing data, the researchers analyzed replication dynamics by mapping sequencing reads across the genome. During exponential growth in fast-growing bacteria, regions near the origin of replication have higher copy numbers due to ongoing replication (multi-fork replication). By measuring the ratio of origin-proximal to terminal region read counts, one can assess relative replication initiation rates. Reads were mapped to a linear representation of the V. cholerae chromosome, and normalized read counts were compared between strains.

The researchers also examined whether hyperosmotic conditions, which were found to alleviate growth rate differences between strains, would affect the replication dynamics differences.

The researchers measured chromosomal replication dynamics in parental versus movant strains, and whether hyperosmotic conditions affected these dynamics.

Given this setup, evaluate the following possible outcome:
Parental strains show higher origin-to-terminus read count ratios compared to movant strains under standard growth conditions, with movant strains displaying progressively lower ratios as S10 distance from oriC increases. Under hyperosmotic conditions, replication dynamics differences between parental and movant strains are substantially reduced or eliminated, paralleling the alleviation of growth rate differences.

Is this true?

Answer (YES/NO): YES